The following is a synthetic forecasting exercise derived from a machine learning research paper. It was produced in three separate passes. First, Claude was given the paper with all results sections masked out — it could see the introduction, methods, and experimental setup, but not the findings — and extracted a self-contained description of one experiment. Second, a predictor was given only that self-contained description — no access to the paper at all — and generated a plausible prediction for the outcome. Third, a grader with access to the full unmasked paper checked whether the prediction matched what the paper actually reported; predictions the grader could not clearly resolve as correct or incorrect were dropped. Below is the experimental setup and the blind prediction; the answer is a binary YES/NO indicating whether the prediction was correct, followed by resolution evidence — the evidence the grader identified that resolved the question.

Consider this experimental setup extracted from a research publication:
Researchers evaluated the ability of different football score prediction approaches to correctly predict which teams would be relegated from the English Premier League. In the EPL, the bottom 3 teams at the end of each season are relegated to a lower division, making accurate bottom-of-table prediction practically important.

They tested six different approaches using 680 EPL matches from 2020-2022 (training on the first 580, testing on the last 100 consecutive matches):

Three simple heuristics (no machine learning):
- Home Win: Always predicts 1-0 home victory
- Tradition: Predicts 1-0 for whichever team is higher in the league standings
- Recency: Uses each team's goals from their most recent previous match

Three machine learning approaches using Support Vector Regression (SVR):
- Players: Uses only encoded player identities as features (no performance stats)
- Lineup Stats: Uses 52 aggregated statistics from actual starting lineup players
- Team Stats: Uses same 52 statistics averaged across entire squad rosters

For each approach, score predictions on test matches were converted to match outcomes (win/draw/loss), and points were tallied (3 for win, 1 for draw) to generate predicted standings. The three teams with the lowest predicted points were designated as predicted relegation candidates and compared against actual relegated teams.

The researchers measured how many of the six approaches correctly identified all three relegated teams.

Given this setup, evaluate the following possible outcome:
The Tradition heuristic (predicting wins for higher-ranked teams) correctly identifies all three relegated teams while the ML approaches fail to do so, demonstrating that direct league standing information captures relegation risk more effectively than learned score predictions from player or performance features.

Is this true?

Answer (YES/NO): NO